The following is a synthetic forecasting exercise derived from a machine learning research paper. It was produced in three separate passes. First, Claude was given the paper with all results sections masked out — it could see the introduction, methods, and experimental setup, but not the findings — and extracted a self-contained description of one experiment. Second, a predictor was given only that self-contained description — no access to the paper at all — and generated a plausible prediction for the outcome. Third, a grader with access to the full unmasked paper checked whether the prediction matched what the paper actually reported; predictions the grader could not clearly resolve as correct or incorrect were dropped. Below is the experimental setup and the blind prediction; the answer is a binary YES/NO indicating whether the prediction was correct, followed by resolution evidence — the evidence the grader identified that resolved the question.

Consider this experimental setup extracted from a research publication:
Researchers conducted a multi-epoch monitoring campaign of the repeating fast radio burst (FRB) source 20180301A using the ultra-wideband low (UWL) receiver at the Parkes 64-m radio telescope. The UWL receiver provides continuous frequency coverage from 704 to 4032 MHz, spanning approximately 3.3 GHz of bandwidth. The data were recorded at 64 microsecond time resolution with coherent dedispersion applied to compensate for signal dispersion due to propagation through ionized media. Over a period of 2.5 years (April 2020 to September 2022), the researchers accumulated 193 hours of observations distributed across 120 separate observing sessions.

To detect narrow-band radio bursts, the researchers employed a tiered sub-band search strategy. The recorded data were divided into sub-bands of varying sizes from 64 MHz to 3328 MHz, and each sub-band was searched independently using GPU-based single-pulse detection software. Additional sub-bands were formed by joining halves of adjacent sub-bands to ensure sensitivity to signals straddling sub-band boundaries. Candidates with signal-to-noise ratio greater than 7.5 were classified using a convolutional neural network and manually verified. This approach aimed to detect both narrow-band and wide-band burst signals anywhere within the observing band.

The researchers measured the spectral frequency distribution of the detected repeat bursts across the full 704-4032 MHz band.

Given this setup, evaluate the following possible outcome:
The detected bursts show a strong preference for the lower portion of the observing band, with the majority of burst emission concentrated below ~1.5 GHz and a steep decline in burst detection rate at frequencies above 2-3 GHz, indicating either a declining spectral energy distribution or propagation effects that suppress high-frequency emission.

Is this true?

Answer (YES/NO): YES